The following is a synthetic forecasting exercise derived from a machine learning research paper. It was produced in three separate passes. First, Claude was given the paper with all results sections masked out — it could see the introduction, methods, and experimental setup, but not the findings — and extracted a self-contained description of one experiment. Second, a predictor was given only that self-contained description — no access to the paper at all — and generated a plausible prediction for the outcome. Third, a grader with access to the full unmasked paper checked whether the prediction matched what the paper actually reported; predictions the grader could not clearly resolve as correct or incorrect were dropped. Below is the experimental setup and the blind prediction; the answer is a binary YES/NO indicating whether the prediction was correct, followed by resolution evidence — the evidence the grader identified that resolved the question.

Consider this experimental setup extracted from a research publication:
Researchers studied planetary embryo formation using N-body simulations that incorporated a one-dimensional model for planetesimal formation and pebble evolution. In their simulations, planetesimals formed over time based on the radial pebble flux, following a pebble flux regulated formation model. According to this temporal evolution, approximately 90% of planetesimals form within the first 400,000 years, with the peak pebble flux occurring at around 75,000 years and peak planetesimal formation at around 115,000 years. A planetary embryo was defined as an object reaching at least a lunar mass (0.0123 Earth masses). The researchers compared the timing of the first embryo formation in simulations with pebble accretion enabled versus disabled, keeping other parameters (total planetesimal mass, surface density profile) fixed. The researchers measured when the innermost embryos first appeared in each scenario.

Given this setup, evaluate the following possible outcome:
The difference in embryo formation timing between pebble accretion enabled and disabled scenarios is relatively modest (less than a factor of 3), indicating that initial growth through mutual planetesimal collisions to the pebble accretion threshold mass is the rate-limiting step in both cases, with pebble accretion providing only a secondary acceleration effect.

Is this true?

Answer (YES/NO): YES